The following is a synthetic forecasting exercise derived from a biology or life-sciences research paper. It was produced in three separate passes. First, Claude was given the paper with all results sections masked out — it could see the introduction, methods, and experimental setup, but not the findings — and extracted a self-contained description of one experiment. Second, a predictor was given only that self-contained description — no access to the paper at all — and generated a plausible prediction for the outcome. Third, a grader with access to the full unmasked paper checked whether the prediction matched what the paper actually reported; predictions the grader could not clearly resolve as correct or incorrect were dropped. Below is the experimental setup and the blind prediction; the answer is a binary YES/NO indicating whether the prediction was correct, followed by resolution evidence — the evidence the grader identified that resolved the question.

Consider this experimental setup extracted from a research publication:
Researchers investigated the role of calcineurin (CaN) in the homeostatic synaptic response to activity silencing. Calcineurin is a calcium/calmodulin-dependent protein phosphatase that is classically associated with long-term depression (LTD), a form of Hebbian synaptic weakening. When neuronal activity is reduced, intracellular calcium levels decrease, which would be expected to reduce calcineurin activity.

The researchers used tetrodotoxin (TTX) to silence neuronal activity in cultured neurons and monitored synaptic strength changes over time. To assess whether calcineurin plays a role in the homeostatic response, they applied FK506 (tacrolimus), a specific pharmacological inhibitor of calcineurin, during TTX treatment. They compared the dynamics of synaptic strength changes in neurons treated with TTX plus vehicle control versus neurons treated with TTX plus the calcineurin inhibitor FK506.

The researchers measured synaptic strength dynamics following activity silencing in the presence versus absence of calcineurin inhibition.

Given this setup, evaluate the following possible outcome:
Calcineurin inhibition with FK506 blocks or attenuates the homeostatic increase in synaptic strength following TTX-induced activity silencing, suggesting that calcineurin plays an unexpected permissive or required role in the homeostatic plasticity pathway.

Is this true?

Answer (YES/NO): NO